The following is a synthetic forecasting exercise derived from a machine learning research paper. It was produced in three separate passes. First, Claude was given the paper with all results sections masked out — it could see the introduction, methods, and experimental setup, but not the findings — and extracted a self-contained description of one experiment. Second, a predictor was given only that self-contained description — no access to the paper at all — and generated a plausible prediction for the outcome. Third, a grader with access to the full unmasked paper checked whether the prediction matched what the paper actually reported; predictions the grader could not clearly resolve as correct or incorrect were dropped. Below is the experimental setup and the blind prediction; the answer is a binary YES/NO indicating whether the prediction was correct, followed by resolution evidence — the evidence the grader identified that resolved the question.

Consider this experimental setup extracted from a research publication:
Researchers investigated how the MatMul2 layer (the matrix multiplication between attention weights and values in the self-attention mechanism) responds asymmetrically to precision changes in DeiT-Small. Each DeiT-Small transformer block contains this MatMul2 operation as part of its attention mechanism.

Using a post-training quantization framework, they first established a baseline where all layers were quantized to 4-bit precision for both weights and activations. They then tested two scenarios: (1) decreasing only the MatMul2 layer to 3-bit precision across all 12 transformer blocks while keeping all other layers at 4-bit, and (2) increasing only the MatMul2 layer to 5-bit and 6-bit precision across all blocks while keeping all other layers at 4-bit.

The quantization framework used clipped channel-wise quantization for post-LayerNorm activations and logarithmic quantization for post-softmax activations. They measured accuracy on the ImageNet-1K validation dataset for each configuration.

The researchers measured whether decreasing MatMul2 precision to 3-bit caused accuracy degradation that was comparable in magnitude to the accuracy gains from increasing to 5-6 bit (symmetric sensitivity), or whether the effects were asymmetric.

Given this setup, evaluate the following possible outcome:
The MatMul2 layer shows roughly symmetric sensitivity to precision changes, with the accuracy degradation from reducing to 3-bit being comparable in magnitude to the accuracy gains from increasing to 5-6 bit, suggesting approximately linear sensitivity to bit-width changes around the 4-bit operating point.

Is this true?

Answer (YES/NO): NO